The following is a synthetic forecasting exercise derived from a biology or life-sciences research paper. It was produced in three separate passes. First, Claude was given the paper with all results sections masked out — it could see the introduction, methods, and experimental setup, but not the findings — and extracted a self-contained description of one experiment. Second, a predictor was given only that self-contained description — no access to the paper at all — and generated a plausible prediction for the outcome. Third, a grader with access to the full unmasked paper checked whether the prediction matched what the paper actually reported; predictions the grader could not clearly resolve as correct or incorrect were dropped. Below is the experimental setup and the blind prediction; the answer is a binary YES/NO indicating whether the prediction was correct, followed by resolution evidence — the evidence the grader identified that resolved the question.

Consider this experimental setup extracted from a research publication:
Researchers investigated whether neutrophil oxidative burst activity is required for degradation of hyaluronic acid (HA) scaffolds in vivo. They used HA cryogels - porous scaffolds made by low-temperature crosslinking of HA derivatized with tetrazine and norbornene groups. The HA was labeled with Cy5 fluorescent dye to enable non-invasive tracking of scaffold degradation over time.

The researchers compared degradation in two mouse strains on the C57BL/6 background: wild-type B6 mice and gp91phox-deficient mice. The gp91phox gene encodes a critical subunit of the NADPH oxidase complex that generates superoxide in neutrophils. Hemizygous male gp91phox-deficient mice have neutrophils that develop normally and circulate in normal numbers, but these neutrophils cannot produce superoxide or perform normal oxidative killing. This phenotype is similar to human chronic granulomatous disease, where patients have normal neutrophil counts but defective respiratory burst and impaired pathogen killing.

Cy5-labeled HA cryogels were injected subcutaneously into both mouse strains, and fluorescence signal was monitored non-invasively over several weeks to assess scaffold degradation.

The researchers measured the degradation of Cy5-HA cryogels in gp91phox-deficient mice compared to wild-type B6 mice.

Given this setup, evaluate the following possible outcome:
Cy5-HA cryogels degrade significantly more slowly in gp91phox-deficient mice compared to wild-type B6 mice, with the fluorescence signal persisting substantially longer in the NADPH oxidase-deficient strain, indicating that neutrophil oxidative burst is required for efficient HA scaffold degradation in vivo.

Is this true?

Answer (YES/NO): YES